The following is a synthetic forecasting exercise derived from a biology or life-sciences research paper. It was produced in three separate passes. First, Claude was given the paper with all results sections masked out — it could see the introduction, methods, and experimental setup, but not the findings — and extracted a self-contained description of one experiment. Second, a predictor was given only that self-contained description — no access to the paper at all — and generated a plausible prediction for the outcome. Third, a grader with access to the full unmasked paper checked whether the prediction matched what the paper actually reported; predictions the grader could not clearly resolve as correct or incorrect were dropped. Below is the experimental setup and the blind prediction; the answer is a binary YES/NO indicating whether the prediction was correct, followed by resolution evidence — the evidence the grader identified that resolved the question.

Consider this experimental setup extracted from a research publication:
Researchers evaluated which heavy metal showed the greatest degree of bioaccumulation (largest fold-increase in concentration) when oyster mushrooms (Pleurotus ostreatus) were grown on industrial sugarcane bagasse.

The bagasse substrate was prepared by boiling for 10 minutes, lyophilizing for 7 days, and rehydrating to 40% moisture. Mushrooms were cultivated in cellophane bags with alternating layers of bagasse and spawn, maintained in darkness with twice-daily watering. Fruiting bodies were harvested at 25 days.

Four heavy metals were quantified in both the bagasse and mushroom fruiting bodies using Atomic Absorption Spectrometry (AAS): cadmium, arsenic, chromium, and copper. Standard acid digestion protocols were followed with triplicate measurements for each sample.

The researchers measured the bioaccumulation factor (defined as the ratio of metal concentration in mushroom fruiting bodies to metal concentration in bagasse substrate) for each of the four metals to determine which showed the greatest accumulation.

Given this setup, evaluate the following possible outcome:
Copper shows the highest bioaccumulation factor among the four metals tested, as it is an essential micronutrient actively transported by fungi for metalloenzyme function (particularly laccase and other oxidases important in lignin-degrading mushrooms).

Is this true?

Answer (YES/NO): NO